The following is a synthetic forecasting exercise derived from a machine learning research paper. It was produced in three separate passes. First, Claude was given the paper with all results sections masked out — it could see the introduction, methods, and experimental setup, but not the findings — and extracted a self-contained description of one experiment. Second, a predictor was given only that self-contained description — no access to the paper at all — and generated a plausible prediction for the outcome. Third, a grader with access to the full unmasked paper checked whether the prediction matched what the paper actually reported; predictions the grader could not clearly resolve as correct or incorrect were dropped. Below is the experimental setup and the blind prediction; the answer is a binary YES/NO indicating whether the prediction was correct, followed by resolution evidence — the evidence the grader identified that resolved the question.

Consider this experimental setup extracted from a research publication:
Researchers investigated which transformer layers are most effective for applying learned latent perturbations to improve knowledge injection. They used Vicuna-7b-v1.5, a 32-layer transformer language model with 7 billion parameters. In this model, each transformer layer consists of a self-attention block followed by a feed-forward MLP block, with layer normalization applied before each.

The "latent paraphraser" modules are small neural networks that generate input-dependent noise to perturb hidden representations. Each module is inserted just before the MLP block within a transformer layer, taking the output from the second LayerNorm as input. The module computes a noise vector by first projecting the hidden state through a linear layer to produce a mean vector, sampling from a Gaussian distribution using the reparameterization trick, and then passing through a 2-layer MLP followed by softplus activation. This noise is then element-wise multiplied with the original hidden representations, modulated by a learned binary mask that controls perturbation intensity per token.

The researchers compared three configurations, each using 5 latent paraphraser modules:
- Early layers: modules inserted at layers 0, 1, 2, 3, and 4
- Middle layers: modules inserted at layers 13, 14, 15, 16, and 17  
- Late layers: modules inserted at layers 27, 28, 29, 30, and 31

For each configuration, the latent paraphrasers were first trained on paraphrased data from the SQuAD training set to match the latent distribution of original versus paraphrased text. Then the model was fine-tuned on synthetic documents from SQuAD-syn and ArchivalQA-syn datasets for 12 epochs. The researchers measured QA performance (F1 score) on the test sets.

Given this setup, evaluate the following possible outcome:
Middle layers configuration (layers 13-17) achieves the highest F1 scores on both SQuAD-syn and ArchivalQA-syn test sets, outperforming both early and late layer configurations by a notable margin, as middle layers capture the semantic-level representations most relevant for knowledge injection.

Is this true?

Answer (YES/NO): NO